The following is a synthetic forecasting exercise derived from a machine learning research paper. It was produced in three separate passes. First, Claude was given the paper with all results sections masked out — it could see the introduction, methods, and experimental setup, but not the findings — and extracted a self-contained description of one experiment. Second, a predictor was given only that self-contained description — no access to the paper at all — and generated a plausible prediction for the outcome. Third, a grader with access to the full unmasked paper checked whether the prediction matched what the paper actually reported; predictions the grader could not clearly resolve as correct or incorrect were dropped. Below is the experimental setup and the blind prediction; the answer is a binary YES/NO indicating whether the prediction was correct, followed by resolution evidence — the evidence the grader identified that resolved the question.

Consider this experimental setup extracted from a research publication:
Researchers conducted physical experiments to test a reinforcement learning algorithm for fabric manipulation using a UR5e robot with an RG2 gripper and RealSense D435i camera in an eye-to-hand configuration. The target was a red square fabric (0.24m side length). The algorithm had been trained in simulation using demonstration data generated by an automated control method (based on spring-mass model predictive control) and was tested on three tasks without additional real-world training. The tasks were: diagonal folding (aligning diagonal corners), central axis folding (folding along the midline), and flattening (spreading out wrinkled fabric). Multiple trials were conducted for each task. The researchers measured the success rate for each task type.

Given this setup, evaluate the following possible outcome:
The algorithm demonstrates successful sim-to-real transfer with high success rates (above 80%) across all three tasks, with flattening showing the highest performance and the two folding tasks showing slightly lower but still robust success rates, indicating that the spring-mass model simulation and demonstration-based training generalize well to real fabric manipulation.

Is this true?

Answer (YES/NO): NO